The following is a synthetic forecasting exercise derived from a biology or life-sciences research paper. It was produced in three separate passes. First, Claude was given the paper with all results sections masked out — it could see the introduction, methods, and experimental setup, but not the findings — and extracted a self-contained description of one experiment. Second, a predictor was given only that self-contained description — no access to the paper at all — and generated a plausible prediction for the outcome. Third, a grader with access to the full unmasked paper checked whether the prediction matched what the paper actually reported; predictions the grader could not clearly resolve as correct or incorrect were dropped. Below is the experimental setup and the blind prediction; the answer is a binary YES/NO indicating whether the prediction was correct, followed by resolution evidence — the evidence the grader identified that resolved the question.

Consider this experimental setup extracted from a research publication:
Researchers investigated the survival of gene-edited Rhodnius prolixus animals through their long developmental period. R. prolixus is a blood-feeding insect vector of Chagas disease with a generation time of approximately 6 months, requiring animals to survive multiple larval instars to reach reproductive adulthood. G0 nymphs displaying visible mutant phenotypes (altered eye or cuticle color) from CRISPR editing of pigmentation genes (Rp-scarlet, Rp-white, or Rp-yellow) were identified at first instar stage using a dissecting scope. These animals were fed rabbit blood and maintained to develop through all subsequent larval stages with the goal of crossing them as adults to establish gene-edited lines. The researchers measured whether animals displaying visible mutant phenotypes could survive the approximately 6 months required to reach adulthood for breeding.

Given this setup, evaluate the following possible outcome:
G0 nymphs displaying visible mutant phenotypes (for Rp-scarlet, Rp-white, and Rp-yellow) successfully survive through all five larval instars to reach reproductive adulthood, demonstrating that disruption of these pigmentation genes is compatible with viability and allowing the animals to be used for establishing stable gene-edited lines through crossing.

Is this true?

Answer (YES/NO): NO